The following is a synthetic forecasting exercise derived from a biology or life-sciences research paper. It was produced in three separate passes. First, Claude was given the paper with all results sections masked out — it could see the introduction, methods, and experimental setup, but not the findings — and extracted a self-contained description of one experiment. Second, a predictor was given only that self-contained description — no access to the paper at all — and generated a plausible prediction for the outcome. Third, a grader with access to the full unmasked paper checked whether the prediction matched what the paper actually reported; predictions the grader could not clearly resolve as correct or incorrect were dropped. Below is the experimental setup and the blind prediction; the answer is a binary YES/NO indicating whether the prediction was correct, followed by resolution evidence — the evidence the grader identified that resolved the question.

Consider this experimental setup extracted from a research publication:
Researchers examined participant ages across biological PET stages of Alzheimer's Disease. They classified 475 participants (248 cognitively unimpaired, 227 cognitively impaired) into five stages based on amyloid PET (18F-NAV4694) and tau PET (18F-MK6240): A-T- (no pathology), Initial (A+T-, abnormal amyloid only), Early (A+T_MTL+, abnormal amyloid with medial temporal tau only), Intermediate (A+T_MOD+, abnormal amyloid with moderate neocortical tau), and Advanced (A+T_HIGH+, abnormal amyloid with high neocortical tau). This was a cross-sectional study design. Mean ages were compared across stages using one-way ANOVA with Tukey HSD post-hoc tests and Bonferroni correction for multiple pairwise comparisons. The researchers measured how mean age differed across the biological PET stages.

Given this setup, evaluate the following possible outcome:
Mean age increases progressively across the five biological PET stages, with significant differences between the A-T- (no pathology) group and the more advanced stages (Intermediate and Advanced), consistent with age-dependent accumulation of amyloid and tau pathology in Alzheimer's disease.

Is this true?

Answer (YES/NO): NO